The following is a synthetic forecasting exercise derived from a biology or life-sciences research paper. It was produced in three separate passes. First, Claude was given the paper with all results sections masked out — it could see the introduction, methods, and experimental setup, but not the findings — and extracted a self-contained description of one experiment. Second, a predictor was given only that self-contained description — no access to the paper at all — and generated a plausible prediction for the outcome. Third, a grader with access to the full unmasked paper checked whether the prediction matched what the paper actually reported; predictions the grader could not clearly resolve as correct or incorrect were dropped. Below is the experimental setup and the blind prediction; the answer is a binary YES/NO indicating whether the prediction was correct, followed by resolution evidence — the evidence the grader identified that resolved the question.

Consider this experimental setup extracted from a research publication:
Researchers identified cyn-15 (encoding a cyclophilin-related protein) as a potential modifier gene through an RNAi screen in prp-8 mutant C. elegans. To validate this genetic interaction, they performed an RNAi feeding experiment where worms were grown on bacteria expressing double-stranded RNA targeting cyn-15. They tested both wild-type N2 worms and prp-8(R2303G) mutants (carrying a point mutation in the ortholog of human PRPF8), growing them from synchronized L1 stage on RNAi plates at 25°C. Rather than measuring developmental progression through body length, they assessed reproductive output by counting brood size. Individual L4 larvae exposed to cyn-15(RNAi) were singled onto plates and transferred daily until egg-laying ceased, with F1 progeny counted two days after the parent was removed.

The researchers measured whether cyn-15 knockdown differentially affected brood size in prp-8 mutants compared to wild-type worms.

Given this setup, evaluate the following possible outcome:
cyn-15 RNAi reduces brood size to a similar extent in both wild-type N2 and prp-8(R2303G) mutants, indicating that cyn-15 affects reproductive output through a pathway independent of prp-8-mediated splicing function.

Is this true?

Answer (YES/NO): NO